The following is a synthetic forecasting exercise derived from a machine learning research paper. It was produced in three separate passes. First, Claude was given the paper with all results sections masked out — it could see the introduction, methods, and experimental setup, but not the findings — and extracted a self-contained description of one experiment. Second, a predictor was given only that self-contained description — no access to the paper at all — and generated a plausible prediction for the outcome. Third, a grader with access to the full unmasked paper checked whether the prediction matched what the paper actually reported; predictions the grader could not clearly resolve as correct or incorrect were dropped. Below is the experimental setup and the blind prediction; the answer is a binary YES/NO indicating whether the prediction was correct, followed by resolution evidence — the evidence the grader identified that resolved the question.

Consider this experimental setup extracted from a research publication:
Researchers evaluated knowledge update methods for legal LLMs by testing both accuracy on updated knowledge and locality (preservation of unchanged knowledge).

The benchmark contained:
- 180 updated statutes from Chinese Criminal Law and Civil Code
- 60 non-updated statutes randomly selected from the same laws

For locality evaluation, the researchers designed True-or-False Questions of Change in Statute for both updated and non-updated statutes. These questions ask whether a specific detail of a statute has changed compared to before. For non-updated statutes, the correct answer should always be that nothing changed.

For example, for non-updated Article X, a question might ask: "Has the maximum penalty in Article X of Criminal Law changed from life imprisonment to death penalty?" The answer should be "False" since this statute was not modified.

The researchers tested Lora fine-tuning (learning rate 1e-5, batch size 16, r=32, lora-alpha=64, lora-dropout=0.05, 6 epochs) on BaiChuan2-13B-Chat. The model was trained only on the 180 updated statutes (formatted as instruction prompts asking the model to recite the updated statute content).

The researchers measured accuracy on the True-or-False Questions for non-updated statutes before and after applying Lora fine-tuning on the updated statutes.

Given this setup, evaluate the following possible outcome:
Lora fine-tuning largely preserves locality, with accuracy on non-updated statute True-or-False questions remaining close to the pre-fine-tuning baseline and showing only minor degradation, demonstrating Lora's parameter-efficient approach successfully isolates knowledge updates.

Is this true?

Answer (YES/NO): YES